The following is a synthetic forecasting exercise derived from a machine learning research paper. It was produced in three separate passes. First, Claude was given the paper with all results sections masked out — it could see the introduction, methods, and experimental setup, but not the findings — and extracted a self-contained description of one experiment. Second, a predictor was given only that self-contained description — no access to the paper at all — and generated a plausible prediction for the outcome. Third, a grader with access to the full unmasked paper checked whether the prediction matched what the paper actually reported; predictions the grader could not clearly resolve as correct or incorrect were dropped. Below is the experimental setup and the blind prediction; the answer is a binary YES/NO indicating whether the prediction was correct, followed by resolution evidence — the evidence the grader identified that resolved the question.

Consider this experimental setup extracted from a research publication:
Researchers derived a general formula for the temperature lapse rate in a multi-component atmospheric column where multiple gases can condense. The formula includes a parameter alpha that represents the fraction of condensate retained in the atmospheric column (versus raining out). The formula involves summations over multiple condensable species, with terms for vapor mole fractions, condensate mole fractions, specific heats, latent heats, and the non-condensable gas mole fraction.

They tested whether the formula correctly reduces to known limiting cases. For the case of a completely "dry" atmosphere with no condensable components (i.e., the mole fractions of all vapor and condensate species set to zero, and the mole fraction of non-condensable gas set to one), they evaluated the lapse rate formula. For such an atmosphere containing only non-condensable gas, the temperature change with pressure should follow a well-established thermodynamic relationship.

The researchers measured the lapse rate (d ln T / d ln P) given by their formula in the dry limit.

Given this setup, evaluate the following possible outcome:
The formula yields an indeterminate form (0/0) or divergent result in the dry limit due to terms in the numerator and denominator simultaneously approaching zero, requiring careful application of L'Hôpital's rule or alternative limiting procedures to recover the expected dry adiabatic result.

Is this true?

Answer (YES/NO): NO